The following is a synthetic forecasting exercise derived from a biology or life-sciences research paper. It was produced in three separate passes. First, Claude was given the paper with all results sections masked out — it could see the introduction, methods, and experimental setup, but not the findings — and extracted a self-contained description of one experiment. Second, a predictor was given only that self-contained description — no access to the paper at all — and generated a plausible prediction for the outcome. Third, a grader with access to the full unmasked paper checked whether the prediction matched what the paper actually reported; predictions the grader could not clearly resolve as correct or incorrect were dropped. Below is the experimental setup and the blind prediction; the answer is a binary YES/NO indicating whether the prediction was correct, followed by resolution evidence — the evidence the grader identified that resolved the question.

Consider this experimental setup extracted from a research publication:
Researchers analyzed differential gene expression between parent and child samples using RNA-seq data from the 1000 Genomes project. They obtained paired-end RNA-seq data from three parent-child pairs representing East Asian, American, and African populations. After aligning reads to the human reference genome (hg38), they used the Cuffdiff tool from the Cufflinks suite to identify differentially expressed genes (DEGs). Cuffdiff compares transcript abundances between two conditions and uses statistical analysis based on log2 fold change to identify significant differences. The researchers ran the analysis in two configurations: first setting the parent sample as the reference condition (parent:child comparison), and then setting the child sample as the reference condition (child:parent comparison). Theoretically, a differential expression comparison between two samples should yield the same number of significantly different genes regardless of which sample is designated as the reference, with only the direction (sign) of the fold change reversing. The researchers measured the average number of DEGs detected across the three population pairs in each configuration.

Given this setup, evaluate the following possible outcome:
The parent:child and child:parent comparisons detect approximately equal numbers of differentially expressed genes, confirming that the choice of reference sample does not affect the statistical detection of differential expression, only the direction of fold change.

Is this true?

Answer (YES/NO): NO